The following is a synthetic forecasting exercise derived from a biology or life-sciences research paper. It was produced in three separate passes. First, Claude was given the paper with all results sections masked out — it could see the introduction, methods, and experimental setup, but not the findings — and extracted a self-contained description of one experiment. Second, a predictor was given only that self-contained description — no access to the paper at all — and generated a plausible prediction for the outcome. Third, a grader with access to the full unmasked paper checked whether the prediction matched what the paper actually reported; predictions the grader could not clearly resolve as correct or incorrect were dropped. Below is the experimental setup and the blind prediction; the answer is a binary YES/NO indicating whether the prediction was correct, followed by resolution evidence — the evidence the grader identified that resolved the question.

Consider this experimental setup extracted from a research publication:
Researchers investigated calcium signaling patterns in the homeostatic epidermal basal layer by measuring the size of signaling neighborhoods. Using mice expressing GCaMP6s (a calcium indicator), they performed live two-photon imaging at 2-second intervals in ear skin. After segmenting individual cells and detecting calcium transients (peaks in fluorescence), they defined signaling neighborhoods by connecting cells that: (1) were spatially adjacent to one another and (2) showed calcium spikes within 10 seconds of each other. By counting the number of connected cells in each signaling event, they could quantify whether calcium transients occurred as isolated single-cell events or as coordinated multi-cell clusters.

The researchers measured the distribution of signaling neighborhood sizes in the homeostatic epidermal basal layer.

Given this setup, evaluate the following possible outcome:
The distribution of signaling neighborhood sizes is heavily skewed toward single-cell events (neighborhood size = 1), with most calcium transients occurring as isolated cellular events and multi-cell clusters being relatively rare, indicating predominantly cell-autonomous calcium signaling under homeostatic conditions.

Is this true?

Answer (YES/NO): NO